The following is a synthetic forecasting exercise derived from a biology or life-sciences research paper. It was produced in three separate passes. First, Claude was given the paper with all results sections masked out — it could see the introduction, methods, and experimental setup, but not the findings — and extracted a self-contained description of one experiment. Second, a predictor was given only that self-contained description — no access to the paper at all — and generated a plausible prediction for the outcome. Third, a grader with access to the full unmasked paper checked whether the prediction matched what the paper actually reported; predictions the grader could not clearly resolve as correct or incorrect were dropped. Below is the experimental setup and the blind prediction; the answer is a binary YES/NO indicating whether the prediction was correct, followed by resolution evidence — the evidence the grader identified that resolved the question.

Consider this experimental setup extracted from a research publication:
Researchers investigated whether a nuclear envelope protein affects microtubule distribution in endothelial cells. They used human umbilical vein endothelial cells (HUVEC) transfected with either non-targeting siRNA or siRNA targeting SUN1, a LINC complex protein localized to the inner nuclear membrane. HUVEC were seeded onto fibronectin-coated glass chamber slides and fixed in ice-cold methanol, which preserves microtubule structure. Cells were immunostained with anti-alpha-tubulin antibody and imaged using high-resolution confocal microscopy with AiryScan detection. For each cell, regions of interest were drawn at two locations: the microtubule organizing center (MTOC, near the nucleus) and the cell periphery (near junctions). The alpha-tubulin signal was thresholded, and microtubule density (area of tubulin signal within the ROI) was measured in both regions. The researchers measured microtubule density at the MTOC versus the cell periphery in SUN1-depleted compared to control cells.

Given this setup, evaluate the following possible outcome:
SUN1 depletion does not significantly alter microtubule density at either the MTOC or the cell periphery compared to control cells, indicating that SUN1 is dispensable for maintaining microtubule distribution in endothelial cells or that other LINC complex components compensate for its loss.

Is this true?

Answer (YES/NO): NO